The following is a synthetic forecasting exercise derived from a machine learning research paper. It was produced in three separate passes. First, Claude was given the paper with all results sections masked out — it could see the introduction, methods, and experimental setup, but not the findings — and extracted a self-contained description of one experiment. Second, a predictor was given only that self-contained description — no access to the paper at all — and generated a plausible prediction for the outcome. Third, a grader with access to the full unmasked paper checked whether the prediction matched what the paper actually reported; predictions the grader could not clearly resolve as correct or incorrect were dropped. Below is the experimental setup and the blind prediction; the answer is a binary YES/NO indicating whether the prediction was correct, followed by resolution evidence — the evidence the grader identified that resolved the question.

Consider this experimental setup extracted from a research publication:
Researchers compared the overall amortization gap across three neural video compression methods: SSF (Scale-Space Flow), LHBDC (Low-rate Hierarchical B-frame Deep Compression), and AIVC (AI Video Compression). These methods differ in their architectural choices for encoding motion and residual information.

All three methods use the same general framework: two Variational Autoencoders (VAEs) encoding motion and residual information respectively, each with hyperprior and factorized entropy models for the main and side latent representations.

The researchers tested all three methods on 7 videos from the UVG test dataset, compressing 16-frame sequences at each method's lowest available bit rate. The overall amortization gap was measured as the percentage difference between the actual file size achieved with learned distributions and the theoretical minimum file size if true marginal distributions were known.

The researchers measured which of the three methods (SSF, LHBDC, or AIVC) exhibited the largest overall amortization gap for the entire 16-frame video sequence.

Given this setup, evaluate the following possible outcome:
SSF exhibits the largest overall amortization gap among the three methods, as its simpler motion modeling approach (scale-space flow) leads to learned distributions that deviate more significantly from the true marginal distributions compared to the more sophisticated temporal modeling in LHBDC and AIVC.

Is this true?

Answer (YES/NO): NO